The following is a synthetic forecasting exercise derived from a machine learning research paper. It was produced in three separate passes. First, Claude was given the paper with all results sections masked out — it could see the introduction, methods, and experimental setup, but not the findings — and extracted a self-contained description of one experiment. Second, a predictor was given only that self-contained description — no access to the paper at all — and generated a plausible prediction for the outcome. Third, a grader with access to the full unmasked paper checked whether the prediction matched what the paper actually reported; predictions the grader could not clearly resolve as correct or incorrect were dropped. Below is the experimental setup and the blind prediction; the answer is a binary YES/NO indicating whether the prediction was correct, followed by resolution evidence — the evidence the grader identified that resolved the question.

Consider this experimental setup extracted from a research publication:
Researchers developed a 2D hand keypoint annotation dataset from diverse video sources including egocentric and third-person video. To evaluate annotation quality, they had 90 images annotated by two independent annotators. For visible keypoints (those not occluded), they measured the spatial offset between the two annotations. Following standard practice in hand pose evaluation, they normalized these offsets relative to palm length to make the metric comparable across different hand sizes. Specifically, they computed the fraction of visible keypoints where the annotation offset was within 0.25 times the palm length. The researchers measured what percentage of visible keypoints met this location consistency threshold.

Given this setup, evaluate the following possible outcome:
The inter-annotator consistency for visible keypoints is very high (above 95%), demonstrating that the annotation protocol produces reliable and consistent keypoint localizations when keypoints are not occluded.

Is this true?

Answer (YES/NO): NO